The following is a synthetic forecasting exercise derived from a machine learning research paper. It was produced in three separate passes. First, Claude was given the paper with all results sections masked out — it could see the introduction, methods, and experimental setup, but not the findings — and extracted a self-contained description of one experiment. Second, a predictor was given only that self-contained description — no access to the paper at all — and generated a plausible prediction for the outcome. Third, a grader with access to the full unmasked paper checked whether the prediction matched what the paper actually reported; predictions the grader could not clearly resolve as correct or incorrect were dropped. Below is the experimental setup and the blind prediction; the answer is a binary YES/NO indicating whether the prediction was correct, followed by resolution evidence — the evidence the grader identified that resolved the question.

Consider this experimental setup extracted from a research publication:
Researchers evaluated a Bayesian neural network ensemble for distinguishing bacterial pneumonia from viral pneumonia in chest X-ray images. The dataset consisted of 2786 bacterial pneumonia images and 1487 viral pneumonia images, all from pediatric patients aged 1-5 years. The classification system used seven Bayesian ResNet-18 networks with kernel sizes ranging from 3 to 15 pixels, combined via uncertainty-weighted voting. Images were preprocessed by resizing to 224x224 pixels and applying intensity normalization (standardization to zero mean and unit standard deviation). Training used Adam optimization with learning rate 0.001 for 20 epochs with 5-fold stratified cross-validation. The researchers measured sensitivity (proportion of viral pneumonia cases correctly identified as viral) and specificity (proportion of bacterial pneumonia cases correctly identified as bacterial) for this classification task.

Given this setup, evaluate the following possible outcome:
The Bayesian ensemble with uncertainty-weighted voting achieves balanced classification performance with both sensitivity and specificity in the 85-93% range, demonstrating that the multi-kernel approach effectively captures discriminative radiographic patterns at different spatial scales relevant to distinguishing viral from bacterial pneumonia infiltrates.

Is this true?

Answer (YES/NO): NO